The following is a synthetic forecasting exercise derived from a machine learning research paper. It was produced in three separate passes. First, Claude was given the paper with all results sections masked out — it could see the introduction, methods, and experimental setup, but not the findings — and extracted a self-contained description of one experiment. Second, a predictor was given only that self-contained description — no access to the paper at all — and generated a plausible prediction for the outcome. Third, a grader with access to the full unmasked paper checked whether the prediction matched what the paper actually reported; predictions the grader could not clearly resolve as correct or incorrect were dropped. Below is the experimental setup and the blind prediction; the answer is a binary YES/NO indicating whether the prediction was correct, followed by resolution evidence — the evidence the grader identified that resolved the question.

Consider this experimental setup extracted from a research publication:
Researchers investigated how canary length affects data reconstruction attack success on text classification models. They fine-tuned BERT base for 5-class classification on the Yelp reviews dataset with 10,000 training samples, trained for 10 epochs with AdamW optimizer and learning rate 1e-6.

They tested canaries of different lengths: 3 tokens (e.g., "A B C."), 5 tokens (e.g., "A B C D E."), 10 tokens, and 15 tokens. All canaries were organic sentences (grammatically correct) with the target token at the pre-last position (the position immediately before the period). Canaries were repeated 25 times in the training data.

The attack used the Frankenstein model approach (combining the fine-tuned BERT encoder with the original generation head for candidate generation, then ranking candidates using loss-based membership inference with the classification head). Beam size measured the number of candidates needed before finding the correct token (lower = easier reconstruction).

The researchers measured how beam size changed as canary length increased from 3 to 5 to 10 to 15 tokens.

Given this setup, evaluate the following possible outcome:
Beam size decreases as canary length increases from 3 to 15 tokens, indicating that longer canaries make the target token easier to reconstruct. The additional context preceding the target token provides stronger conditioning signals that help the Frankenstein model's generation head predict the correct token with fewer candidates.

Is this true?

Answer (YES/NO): NO